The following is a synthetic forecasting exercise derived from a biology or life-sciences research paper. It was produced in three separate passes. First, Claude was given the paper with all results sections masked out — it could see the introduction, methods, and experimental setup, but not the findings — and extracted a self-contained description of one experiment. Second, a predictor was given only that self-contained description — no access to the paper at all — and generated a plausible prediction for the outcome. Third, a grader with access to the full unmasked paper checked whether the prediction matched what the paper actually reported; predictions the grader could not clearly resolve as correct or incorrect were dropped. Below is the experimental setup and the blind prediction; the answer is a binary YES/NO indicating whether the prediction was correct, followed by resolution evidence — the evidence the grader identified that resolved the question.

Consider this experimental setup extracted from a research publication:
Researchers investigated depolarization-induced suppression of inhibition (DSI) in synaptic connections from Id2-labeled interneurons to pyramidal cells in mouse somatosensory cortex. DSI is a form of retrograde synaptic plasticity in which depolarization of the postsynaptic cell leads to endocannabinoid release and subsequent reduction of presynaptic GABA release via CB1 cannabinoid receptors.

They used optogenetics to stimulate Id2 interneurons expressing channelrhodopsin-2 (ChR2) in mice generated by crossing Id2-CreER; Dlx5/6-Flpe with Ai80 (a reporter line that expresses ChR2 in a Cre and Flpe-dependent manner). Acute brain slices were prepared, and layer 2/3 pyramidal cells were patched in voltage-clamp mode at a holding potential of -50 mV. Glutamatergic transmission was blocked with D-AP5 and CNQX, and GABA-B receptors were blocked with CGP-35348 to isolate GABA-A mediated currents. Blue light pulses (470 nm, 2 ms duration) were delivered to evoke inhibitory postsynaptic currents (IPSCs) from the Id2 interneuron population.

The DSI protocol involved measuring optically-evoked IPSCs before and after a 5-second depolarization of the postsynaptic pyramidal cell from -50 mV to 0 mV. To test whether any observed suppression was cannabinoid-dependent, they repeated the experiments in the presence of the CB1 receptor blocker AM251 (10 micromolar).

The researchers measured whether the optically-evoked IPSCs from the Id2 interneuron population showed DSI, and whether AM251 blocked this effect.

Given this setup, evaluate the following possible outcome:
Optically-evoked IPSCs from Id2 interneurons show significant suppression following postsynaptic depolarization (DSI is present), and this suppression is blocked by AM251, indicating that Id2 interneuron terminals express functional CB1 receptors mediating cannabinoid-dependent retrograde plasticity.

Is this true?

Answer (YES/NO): YES